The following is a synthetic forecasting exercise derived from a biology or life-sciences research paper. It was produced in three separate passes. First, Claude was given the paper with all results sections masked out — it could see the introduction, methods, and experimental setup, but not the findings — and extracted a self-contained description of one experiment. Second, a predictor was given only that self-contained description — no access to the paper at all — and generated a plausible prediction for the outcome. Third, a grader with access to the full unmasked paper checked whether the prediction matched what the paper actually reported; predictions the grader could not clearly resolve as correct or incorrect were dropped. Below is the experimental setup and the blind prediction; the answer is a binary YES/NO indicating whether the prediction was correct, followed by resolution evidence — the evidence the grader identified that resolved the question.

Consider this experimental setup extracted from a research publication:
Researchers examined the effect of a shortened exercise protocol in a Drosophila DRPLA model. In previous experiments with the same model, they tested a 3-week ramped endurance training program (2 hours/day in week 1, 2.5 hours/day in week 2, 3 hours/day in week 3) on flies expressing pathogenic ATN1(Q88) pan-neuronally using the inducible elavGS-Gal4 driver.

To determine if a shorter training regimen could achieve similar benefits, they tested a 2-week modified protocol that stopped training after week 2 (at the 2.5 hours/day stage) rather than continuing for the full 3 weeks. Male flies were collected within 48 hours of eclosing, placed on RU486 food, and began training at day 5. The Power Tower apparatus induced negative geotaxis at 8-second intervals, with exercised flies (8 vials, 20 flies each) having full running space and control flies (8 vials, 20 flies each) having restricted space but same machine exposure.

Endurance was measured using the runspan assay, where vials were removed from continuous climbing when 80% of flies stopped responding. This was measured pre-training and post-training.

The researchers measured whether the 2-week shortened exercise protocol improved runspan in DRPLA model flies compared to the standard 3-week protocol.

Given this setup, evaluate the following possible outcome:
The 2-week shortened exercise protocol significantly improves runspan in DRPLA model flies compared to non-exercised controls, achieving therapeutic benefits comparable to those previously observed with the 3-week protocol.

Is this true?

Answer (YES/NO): NO